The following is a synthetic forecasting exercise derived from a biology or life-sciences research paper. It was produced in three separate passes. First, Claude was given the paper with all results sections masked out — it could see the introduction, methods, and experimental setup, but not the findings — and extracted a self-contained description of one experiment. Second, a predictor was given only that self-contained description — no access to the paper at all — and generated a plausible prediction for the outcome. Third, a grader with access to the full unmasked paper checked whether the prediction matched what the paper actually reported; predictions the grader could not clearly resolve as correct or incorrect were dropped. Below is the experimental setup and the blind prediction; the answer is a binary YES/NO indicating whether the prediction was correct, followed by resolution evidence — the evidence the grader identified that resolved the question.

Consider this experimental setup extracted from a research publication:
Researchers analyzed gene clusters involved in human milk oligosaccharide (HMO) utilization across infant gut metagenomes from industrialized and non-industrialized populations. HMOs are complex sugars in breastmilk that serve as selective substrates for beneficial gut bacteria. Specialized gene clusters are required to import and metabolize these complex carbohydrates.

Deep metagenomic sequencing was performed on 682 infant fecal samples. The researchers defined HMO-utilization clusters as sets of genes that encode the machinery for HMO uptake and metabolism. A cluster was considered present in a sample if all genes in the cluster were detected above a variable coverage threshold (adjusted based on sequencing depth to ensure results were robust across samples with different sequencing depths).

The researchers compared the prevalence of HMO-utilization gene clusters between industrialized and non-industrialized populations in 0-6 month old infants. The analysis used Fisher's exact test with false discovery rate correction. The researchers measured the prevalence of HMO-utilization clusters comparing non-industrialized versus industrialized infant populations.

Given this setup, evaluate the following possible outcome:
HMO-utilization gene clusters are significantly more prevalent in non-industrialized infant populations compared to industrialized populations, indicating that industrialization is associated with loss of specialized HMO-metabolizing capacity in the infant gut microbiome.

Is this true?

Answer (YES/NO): YES